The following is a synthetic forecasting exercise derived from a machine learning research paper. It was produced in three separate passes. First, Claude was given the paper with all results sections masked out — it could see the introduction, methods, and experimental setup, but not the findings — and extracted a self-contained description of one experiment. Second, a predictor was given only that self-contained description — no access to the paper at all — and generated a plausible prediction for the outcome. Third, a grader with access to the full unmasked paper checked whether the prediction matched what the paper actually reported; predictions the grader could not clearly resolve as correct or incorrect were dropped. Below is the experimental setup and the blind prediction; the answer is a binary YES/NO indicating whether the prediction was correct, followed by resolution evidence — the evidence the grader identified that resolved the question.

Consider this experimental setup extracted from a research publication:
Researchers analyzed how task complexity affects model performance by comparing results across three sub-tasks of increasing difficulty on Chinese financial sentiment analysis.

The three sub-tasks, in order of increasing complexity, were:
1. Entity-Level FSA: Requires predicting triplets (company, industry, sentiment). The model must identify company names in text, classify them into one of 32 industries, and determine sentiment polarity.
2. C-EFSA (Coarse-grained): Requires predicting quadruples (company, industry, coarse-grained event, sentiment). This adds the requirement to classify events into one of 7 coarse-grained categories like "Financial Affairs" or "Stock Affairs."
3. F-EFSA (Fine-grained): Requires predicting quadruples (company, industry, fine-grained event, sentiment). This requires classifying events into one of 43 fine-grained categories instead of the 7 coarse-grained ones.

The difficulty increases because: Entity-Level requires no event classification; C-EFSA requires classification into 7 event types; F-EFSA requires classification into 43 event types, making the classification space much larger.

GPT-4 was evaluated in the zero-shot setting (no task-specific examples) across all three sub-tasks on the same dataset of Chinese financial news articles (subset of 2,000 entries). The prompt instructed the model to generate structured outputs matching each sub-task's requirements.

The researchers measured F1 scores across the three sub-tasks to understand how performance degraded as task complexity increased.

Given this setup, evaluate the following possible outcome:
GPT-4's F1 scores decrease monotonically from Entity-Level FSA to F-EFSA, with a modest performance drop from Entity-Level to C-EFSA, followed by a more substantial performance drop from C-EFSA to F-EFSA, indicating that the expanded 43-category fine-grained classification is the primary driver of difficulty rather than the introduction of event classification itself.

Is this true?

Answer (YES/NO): NO